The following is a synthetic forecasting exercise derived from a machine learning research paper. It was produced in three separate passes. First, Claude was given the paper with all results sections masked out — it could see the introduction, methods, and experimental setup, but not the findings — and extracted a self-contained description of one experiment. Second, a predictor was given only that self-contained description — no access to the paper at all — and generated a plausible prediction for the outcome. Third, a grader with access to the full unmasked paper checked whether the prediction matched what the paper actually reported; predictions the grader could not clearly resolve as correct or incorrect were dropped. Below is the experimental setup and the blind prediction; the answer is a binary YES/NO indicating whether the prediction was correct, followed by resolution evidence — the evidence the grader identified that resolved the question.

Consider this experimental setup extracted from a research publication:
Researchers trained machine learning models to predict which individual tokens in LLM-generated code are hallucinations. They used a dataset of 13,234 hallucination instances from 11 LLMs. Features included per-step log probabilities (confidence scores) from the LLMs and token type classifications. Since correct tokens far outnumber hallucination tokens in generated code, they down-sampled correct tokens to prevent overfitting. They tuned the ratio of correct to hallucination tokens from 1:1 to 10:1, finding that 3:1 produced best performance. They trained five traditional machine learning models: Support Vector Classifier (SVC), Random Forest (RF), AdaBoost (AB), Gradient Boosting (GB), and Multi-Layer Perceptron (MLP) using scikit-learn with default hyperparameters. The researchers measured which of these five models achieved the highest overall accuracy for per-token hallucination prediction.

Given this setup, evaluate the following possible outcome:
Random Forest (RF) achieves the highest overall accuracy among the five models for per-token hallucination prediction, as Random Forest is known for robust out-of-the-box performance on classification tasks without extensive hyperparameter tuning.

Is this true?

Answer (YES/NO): YES